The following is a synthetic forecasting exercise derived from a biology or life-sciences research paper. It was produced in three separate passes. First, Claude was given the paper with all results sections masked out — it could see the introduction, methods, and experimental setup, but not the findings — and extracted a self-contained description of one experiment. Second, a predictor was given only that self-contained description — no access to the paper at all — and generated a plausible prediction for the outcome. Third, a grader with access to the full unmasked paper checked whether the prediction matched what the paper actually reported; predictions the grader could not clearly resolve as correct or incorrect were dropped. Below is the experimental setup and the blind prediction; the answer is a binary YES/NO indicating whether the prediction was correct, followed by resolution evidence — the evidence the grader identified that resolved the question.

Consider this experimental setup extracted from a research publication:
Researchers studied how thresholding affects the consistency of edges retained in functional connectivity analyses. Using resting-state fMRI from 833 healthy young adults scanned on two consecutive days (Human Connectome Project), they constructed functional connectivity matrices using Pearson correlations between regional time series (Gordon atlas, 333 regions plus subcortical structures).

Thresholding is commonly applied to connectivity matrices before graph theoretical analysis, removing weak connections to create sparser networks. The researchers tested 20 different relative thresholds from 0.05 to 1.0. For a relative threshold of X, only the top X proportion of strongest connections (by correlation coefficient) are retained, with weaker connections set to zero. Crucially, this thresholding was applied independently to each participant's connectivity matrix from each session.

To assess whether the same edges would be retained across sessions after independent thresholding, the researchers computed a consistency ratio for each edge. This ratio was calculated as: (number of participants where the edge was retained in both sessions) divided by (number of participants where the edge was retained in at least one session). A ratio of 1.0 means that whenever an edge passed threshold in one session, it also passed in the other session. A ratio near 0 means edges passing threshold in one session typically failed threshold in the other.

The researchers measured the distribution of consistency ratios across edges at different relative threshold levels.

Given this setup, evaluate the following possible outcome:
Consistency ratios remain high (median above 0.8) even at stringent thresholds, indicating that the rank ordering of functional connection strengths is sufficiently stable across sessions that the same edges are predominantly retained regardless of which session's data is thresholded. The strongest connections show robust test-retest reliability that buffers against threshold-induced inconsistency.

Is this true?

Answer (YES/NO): NO